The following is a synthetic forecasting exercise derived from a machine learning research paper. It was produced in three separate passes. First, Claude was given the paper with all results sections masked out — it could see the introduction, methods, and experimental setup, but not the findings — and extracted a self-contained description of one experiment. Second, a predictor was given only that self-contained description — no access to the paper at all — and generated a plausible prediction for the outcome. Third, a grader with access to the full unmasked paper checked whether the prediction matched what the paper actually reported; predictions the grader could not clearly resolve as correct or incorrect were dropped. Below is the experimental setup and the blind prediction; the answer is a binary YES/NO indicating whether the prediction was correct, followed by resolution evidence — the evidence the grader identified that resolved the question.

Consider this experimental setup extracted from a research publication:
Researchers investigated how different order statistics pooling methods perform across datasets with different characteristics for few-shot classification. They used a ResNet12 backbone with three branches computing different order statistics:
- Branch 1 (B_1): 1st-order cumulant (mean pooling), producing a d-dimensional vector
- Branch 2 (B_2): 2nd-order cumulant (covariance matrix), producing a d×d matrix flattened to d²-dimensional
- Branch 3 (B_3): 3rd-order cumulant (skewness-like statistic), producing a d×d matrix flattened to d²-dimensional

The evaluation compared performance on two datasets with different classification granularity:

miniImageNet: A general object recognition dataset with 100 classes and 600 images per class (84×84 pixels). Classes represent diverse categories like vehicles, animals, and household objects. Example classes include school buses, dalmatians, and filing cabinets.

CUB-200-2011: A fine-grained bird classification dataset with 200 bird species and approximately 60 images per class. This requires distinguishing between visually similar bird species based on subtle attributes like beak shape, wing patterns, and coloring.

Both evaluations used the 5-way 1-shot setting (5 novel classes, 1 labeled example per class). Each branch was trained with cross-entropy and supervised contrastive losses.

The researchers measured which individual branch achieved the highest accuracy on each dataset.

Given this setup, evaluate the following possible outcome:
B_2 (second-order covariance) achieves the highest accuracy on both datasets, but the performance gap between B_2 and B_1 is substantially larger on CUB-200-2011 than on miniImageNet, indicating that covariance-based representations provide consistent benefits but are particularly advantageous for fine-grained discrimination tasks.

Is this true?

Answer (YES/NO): NO